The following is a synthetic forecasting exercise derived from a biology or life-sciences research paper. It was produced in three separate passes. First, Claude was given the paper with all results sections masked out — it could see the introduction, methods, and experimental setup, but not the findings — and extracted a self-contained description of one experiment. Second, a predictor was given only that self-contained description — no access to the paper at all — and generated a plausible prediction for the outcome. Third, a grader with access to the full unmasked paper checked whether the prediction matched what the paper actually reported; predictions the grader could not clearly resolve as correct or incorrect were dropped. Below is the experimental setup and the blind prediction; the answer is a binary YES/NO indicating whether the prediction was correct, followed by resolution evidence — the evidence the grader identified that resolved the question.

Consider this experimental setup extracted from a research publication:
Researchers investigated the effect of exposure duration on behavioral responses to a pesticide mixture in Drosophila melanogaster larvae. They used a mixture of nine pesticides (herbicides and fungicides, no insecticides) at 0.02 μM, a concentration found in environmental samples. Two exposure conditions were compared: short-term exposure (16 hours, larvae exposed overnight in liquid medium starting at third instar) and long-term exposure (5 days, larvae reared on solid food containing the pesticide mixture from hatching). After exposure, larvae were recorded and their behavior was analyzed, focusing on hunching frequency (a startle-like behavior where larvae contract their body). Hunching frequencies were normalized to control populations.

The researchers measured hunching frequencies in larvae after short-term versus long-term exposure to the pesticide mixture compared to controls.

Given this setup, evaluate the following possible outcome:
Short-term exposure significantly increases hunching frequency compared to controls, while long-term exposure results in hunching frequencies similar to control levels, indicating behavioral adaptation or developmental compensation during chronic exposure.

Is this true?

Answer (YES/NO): NO